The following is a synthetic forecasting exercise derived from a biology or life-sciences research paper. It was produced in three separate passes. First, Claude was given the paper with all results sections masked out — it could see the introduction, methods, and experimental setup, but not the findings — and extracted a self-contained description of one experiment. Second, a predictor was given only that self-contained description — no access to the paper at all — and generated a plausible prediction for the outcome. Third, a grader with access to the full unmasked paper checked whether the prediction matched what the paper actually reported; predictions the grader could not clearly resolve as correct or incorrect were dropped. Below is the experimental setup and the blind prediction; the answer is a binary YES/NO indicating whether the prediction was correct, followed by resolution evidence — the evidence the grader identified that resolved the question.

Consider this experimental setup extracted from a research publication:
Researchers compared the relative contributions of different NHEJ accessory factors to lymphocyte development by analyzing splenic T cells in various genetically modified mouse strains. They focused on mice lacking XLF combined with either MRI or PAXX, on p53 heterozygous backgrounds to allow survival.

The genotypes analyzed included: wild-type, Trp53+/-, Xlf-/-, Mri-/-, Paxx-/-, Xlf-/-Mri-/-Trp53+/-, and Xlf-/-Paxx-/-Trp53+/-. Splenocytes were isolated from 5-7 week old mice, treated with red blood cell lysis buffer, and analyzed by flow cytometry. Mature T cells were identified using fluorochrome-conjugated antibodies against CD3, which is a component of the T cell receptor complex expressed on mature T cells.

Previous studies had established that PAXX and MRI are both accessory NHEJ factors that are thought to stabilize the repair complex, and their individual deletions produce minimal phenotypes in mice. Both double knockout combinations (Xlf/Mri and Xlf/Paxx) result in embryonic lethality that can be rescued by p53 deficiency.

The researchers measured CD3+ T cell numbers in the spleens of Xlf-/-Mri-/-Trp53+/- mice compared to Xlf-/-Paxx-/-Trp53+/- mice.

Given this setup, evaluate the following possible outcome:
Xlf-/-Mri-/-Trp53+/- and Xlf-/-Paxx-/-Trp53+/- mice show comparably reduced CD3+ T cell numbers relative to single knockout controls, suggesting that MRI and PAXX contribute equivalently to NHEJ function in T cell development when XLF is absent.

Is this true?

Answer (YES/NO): NO